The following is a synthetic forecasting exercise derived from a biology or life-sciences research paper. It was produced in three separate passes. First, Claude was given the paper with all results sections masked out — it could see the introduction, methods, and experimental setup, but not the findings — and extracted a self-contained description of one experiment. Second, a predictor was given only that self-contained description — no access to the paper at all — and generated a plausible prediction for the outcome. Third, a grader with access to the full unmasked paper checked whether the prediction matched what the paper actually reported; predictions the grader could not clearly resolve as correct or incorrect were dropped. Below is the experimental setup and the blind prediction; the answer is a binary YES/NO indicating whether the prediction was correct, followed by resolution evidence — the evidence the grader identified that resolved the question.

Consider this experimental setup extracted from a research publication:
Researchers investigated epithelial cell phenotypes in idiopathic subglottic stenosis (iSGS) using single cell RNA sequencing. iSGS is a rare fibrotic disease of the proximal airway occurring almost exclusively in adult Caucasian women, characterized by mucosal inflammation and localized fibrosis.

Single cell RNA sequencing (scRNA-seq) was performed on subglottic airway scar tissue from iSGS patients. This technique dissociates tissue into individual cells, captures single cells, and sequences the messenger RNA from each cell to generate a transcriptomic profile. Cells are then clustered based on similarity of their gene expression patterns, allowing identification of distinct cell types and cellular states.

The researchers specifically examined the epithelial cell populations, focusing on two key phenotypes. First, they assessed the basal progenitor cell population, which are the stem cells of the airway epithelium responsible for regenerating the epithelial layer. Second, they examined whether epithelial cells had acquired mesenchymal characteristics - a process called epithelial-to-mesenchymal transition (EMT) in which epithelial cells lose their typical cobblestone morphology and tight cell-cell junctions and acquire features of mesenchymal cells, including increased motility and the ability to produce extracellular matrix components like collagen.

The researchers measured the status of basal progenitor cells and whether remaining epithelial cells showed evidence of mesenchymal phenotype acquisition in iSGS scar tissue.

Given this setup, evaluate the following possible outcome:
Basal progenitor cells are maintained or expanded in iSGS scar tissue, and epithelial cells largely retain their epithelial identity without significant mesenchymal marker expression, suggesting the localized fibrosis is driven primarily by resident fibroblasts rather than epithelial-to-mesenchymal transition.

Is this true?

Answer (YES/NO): NO